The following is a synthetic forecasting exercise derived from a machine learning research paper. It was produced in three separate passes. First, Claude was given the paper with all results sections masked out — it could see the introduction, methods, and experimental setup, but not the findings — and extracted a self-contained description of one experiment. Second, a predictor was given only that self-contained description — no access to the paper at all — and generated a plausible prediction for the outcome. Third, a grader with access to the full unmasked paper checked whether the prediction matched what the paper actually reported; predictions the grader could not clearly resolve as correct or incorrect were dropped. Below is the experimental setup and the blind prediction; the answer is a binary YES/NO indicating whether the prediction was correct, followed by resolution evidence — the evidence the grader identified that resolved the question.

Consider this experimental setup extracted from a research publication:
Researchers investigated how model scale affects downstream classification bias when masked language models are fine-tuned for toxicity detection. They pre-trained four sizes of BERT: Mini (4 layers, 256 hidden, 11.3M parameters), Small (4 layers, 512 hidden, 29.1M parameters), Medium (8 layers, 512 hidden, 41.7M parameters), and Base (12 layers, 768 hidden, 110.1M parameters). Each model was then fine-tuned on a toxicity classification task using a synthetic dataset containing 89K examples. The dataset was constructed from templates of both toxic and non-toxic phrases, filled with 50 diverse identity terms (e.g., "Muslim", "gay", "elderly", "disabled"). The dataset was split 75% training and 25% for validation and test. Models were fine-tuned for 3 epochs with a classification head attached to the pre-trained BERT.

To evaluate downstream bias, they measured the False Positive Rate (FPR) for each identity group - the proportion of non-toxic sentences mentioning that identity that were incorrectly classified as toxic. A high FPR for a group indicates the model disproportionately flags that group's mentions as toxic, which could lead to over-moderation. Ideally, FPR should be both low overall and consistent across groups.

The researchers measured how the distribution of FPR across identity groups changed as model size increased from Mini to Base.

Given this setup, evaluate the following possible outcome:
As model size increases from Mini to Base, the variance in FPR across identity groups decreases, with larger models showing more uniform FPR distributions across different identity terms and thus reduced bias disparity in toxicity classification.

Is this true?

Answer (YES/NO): YES